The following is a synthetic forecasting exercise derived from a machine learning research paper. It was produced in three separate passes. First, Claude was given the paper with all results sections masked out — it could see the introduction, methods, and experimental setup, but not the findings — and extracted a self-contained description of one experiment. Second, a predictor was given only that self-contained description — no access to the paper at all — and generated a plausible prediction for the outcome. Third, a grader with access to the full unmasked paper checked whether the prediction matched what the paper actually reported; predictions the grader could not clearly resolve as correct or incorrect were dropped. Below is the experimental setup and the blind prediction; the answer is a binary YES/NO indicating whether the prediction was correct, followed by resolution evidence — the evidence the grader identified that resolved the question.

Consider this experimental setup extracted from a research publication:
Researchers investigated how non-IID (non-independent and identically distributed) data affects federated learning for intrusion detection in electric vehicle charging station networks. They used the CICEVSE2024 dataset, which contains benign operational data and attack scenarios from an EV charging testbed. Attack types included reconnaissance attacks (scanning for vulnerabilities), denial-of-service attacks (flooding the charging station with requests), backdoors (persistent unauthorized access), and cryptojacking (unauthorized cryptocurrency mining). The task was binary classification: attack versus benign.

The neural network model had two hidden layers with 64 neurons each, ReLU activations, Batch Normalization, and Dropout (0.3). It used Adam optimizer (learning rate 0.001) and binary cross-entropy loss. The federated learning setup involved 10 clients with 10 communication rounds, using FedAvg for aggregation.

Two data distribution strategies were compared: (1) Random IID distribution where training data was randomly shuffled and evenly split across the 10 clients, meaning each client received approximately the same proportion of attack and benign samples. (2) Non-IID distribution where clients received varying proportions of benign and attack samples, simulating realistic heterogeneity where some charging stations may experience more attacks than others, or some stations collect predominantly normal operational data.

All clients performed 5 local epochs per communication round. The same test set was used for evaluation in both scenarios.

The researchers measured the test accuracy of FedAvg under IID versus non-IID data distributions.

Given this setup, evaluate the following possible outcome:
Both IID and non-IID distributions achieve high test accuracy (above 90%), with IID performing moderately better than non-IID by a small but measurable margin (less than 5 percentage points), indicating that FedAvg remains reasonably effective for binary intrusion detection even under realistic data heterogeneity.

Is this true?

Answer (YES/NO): YES